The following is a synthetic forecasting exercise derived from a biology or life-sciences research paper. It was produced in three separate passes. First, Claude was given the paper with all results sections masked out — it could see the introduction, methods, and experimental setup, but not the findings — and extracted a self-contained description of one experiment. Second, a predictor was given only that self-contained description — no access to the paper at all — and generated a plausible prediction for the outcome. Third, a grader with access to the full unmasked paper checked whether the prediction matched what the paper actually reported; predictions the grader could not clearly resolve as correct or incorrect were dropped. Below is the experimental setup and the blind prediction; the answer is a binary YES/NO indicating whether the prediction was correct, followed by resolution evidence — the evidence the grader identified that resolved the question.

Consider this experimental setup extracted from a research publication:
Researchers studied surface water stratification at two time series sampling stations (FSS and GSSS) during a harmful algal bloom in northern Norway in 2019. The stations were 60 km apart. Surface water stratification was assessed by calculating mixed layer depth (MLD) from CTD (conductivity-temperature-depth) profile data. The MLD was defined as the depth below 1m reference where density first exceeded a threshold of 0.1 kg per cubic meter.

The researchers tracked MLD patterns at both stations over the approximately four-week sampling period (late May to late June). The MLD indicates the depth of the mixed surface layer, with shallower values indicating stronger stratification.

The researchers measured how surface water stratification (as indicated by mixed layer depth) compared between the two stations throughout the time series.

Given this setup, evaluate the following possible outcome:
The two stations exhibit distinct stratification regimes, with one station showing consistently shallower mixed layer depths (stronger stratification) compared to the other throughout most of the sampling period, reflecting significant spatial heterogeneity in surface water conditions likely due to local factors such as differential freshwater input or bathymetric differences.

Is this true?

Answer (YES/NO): YES